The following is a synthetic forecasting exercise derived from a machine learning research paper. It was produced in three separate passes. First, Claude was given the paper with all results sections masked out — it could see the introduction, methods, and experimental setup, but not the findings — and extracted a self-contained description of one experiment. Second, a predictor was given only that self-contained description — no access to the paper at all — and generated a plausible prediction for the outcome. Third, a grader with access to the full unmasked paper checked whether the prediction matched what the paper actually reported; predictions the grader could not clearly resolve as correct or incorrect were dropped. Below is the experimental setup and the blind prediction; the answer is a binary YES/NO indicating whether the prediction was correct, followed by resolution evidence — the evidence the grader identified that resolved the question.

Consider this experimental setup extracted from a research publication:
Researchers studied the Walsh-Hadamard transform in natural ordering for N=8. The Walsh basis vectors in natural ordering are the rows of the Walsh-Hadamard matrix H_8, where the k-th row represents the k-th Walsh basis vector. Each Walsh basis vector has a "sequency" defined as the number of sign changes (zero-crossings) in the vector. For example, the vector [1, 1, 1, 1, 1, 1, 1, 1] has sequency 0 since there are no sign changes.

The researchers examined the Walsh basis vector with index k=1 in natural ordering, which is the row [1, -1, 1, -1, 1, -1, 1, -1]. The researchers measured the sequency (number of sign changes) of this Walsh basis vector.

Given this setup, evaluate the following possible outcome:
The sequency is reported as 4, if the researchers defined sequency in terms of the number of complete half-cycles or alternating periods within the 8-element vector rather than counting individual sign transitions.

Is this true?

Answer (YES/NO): NO